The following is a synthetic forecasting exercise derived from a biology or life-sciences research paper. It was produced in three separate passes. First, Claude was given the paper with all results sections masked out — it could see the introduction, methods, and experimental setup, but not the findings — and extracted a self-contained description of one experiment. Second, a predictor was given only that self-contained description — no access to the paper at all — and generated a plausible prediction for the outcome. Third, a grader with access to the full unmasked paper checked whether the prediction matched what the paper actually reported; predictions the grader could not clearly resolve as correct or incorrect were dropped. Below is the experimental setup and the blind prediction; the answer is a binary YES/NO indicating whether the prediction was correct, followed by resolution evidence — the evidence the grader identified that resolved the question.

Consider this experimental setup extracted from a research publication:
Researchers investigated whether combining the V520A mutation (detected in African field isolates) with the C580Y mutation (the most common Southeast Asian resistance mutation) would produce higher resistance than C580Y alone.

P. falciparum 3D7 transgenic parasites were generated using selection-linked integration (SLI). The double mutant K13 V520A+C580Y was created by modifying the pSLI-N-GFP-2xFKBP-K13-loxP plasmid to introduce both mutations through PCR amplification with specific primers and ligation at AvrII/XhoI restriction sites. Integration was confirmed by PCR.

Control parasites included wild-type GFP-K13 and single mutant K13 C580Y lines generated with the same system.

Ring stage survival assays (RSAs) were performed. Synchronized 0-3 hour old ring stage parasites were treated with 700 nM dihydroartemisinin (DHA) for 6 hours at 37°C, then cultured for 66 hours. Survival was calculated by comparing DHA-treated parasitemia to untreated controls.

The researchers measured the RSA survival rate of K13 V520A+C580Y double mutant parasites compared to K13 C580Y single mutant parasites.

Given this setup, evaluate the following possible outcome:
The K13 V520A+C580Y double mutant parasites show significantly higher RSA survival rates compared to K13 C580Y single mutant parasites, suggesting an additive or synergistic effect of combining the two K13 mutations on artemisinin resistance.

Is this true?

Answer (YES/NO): NO